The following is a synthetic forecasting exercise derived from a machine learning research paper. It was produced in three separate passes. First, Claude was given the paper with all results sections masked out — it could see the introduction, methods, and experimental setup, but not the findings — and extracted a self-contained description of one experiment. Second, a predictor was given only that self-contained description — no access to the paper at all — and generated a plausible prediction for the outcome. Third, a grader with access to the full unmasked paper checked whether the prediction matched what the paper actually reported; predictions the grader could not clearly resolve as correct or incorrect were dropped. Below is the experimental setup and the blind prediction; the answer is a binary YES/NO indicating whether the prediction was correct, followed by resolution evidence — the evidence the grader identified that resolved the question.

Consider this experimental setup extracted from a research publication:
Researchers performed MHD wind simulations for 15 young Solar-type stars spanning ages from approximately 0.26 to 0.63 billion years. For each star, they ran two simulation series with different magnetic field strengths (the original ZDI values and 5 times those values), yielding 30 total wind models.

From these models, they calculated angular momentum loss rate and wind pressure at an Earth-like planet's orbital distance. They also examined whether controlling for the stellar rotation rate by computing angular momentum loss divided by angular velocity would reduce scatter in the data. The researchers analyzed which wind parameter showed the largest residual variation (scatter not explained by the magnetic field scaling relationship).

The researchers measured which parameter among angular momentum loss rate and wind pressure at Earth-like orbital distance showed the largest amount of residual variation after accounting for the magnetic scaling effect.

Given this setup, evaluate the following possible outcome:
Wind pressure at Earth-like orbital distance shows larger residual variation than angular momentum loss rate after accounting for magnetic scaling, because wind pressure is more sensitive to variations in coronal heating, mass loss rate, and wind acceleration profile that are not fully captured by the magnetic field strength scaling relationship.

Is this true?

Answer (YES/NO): NO